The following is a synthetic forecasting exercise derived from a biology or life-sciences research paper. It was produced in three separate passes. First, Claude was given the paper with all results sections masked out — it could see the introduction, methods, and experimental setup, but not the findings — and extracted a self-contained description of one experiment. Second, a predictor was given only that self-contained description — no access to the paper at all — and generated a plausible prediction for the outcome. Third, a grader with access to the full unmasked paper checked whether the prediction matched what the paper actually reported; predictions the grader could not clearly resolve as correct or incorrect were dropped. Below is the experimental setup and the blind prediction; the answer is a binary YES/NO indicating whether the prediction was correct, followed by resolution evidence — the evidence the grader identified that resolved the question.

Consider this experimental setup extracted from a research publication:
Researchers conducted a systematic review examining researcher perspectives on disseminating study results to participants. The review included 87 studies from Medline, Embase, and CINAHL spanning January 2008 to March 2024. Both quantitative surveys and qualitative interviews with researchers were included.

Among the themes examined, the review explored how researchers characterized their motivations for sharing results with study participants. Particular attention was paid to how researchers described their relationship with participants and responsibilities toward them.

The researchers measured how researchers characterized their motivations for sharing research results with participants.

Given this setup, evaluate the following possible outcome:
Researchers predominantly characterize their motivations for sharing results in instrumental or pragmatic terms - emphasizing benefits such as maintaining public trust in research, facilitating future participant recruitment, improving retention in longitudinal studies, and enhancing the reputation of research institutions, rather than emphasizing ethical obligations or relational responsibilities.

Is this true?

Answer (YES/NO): NO